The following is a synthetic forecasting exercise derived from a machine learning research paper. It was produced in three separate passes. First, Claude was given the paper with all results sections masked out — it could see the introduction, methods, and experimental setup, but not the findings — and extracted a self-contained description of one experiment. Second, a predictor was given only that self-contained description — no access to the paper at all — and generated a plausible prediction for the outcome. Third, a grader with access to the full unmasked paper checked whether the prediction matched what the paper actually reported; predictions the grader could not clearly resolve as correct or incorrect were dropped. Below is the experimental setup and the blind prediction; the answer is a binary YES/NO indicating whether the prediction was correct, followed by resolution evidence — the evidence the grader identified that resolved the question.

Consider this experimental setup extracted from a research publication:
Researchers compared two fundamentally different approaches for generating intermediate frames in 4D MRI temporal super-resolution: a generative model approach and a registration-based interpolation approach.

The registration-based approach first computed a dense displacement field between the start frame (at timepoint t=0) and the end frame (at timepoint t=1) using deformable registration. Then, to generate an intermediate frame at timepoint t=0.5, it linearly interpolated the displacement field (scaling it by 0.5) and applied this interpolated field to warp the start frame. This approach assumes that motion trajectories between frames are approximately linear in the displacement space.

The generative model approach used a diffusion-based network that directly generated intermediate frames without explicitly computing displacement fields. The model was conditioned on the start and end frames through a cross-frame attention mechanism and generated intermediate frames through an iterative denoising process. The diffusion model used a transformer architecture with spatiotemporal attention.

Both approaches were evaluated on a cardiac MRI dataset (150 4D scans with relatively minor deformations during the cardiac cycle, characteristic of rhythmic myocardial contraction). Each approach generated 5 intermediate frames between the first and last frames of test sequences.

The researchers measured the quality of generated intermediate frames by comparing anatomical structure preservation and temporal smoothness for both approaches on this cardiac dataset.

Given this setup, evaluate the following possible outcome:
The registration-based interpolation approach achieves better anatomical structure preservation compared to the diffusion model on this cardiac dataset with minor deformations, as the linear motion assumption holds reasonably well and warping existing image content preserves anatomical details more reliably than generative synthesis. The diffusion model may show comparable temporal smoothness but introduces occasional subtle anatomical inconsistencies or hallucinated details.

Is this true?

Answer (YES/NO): NO